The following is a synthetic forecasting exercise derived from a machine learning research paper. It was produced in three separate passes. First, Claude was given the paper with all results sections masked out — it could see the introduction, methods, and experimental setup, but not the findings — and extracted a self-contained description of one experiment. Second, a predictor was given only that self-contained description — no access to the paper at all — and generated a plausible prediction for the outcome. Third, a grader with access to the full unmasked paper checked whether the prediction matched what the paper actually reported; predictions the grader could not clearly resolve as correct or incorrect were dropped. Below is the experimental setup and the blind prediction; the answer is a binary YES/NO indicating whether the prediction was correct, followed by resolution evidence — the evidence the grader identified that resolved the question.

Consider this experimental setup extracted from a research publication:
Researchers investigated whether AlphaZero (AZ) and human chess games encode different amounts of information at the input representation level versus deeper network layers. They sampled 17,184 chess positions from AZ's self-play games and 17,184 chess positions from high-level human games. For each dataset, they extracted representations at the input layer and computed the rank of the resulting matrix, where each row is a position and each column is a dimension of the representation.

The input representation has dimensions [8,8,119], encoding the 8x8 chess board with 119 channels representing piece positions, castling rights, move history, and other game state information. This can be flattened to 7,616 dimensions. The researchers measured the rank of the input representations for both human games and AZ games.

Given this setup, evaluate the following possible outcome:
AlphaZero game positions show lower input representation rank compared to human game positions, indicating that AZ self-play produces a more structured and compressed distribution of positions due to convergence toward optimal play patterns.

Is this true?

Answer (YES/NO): NO